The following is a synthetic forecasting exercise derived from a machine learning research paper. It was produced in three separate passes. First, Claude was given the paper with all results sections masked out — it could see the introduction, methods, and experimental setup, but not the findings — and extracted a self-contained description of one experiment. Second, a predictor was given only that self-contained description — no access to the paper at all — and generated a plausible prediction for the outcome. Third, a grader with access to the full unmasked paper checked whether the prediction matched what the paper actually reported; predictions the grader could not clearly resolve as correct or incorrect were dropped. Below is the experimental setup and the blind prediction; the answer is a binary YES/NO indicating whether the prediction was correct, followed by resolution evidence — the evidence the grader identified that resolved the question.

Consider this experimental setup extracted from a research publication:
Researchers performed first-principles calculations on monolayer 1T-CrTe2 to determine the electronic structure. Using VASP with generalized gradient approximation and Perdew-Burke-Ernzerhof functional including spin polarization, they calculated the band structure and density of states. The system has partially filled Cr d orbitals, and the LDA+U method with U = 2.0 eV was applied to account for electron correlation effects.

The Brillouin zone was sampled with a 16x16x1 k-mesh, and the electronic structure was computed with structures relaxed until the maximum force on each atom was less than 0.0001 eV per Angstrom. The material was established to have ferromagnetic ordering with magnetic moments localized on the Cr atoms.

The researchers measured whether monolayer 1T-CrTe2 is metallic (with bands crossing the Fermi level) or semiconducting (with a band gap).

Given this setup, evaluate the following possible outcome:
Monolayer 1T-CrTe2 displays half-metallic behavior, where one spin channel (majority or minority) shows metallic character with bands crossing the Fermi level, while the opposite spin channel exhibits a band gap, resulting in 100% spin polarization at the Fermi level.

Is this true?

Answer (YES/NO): NO